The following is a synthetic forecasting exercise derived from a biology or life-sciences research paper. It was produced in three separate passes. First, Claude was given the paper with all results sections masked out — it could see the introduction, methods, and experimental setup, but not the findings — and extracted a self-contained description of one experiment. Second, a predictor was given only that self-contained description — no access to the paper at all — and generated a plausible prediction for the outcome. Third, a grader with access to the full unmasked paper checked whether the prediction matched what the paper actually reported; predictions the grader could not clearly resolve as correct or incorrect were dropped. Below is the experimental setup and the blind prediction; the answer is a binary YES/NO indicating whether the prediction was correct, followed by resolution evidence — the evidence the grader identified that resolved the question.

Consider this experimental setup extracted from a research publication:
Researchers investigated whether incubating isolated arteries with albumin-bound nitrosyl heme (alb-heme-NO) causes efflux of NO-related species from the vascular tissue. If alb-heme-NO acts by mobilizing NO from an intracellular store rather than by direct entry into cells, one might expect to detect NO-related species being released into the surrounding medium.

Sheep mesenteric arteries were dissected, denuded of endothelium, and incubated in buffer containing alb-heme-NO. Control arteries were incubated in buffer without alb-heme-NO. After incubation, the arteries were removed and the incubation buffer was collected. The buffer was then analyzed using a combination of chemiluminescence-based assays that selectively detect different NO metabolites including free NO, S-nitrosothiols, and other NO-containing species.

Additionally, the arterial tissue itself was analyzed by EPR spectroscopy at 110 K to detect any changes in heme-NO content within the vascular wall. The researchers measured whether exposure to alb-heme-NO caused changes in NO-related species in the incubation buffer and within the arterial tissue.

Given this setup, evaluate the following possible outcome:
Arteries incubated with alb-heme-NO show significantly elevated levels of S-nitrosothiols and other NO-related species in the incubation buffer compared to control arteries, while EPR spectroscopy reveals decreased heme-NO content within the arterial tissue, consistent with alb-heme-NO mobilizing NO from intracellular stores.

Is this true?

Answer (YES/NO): NO